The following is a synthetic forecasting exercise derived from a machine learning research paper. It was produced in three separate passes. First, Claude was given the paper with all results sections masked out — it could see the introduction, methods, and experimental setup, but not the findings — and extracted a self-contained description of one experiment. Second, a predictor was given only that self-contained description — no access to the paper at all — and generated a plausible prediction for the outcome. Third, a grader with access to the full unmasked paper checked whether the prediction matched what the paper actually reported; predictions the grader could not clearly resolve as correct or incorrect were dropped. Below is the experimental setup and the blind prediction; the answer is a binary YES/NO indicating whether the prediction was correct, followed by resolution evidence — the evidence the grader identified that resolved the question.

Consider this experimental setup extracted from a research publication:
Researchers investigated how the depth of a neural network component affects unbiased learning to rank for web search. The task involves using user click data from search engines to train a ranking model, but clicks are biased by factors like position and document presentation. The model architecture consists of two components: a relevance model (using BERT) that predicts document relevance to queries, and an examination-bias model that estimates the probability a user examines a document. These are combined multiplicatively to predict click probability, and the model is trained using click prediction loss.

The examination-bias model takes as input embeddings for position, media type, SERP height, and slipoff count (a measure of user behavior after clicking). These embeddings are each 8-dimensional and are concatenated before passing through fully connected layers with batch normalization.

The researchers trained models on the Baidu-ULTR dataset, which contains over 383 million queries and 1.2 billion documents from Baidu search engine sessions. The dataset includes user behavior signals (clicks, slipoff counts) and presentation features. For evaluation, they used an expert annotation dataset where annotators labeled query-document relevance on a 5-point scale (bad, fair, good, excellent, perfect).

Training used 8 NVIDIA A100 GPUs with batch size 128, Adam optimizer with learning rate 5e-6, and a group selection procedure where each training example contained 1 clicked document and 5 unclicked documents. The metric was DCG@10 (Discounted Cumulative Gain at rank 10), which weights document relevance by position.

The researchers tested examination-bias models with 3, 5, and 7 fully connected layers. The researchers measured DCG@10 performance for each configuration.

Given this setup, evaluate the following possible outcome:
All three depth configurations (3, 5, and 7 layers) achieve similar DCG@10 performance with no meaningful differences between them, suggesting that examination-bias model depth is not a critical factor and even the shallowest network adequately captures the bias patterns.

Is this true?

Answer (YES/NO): NO